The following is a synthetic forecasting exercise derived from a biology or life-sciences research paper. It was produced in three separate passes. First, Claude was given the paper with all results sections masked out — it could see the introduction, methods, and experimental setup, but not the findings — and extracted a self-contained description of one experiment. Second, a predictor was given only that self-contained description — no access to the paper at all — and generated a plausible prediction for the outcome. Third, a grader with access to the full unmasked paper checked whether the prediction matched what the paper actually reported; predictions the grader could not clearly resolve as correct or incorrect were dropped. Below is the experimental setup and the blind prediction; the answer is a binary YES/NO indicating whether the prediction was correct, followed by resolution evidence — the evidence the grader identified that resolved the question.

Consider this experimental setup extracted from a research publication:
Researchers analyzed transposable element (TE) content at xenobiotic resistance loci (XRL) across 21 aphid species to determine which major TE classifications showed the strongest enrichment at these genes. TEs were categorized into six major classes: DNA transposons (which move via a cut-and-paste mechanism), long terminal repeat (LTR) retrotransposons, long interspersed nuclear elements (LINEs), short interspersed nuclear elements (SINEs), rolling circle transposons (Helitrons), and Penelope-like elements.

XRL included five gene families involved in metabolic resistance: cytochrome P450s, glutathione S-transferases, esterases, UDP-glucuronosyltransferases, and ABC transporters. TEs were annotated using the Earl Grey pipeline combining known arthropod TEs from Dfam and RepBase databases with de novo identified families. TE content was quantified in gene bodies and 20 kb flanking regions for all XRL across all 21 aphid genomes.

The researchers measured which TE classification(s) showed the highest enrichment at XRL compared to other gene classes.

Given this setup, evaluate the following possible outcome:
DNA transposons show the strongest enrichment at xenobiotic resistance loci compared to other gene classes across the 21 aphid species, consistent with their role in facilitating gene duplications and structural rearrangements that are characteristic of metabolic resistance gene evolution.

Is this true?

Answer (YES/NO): NO